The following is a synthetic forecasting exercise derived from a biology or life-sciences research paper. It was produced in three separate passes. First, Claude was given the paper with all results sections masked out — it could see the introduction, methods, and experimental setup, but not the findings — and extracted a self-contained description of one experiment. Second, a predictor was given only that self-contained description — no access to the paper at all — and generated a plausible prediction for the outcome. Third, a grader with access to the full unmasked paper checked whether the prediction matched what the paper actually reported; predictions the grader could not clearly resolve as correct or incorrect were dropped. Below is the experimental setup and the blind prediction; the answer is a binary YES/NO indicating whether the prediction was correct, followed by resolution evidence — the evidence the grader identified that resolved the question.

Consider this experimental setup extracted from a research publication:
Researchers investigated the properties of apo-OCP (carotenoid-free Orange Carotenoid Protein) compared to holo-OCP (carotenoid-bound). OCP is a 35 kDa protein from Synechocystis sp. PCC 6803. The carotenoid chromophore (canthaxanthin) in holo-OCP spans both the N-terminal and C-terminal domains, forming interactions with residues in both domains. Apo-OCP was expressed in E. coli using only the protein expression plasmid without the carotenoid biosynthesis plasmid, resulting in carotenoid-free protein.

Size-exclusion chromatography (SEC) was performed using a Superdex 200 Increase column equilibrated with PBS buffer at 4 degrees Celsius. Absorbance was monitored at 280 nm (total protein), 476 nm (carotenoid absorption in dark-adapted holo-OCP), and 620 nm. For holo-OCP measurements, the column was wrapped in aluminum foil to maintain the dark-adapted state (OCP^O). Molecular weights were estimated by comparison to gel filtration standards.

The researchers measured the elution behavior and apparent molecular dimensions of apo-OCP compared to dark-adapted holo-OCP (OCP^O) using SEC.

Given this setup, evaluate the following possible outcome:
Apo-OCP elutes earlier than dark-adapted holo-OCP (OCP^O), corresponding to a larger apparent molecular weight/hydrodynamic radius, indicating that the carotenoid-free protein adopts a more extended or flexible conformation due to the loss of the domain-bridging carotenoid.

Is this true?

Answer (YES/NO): YES